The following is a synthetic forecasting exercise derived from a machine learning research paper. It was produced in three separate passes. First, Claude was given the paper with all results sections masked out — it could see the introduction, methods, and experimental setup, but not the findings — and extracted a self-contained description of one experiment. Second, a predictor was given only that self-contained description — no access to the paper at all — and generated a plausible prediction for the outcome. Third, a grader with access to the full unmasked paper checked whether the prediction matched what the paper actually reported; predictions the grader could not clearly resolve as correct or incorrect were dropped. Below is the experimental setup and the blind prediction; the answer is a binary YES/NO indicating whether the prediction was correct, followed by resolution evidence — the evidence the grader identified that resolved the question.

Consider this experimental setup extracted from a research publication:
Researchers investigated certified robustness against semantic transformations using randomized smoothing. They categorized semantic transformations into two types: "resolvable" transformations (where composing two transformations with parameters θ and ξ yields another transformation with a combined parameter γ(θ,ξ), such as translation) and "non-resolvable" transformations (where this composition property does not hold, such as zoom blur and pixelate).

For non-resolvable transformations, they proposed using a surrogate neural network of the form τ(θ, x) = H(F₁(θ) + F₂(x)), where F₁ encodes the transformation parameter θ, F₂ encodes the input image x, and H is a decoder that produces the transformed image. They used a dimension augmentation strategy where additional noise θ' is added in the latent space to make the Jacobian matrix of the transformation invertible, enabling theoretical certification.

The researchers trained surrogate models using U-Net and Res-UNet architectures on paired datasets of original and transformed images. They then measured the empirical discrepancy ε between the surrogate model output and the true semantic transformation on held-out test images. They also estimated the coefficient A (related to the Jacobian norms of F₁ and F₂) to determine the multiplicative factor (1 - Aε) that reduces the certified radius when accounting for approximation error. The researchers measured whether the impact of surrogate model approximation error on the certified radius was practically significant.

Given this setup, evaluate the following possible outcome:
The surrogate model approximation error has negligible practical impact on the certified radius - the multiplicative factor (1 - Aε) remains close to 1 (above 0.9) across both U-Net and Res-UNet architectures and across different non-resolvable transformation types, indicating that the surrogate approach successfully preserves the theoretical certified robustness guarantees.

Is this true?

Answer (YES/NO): NO